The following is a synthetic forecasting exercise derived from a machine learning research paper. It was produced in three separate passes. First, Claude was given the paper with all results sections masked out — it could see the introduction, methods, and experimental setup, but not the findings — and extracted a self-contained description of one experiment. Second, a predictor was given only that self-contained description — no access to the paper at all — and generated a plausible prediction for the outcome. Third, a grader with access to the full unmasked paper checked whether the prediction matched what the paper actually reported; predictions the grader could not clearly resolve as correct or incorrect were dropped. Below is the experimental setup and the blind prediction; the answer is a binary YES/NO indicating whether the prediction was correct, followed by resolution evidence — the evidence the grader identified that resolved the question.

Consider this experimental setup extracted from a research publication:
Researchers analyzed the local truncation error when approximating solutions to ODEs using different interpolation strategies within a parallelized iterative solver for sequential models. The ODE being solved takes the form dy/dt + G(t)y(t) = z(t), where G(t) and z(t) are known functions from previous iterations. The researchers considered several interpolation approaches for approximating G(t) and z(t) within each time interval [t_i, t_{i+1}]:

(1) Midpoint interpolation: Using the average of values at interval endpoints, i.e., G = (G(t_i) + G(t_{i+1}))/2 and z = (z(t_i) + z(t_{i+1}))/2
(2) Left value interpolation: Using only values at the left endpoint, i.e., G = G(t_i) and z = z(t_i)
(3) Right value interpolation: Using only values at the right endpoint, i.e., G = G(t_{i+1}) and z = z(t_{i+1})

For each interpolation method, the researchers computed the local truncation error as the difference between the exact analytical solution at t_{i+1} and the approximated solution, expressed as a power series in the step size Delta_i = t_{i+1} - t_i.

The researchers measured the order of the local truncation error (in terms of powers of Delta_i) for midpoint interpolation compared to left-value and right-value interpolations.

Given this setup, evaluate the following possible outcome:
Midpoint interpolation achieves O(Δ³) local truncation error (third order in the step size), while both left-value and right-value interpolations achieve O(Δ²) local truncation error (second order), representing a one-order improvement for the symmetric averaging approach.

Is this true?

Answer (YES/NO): YES